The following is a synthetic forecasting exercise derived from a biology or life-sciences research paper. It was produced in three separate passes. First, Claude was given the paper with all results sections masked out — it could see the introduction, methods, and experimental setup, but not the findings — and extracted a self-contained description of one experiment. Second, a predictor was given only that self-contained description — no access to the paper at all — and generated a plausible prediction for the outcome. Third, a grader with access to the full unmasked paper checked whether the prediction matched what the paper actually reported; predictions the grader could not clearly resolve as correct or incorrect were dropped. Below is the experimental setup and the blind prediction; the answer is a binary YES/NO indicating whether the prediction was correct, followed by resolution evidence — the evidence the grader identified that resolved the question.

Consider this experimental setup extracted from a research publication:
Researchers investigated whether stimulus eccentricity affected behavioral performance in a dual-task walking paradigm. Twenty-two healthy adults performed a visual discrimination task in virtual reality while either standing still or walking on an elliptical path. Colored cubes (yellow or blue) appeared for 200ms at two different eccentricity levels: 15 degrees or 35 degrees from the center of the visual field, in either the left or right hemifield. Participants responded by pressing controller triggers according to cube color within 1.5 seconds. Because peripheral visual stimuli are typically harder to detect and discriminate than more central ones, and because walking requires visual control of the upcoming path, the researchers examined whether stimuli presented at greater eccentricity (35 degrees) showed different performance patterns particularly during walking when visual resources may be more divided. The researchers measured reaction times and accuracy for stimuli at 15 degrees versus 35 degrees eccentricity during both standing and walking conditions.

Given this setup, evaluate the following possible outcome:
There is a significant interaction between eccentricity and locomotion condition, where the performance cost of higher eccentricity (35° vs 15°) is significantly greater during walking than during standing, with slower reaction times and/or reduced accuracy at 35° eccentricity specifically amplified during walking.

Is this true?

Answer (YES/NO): NO